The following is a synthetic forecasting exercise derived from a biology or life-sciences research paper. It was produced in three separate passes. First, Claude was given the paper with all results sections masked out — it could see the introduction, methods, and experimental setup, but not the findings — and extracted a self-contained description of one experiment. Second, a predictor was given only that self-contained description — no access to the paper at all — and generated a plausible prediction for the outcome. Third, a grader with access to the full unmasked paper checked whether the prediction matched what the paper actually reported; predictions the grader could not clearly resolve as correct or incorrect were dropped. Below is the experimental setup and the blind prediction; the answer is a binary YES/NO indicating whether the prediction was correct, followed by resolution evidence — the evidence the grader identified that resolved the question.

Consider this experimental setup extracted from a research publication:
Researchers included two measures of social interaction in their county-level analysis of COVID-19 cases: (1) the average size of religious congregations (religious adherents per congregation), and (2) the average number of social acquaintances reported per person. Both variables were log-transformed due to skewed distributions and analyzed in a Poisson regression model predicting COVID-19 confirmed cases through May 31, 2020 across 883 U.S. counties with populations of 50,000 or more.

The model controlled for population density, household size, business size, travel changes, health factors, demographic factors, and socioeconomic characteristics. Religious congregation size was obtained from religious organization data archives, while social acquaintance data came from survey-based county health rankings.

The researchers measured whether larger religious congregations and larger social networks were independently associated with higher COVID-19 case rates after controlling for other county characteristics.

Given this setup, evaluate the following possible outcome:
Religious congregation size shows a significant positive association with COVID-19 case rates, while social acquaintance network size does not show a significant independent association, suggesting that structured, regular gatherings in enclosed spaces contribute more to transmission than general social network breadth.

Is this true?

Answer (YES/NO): NO